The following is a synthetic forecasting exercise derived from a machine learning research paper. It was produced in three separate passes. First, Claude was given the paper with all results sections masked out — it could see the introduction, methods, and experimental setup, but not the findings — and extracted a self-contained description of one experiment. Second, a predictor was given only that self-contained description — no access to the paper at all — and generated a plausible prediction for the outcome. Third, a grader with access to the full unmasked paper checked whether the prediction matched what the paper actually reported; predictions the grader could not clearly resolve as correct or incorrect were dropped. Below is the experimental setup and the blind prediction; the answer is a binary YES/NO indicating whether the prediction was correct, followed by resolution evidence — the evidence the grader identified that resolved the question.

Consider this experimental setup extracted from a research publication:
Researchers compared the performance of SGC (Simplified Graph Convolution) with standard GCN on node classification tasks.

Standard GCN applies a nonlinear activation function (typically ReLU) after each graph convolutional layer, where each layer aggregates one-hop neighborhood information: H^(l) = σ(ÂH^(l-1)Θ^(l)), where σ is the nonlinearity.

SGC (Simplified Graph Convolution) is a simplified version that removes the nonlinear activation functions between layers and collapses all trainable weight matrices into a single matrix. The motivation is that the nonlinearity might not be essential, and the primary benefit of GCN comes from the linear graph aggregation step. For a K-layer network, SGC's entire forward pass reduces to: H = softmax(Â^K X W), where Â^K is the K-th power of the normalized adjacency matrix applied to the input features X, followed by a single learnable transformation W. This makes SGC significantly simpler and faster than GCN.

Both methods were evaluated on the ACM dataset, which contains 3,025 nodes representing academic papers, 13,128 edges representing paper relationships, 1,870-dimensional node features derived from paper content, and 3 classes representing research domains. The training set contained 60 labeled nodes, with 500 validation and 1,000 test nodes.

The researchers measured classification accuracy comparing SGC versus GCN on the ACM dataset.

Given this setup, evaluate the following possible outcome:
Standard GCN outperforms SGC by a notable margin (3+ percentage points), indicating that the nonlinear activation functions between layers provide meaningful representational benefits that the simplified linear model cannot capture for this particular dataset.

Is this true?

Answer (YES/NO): YES